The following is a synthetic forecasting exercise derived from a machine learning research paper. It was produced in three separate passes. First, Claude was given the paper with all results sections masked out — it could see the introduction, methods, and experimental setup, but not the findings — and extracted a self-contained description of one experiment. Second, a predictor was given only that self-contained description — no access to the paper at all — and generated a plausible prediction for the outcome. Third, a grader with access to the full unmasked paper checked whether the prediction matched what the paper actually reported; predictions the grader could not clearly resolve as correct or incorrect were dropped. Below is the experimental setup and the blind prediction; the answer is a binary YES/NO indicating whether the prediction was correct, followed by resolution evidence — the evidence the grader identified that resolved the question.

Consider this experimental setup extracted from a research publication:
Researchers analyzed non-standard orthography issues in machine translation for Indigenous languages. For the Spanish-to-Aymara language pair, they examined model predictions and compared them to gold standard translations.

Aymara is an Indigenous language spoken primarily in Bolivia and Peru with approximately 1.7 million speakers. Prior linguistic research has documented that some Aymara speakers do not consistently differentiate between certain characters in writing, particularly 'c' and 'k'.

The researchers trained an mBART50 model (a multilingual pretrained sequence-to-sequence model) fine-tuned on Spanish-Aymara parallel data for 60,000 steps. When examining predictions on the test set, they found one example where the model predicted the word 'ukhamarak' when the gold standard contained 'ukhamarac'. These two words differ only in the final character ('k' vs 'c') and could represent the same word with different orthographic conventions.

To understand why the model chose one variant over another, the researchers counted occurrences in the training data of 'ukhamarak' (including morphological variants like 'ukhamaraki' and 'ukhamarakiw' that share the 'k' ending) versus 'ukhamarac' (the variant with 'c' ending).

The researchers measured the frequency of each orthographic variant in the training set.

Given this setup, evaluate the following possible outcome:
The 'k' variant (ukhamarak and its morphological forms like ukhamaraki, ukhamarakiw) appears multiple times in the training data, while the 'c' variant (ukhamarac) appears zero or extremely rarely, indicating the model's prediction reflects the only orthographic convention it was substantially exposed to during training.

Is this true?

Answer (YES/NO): YES